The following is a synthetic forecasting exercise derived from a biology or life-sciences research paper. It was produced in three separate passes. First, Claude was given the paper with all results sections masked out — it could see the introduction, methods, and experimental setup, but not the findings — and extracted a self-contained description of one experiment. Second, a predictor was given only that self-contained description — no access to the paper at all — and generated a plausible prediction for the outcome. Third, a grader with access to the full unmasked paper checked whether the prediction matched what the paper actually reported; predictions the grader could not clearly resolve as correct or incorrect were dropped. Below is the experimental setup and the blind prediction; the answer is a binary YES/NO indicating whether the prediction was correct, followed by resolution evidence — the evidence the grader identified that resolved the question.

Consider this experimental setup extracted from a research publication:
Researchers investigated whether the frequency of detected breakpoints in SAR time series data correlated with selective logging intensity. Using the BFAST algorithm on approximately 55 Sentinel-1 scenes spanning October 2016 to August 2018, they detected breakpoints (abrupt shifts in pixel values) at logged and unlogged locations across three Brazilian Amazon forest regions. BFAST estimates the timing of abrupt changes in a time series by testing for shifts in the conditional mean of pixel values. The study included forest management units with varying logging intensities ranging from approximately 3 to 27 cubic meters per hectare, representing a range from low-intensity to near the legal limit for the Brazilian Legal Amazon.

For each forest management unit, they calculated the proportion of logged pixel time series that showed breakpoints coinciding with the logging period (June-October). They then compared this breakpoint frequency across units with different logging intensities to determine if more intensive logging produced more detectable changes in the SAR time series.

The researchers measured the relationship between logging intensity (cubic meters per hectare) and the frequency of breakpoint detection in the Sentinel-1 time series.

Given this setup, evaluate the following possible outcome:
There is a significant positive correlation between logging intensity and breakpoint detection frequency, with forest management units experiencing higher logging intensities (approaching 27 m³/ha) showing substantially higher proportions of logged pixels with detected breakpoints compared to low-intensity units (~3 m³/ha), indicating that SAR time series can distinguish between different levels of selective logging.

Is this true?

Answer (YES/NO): YES